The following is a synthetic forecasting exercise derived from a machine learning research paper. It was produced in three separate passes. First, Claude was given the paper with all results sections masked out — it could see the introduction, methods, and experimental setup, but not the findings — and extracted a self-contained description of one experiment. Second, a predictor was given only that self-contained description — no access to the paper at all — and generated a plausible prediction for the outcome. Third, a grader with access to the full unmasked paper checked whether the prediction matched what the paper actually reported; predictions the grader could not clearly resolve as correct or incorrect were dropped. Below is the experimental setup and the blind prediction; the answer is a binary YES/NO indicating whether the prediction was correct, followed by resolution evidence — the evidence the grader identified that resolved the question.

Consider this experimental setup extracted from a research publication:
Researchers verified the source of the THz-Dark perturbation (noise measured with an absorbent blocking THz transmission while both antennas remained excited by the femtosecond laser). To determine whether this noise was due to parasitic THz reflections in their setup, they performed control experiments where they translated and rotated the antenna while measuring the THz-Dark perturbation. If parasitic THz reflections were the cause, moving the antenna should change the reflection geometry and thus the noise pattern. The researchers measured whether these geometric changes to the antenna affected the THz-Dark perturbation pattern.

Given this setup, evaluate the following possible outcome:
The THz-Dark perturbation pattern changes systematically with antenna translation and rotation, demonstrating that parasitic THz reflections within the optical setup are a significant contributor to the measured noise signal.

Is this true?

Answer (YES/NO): NO